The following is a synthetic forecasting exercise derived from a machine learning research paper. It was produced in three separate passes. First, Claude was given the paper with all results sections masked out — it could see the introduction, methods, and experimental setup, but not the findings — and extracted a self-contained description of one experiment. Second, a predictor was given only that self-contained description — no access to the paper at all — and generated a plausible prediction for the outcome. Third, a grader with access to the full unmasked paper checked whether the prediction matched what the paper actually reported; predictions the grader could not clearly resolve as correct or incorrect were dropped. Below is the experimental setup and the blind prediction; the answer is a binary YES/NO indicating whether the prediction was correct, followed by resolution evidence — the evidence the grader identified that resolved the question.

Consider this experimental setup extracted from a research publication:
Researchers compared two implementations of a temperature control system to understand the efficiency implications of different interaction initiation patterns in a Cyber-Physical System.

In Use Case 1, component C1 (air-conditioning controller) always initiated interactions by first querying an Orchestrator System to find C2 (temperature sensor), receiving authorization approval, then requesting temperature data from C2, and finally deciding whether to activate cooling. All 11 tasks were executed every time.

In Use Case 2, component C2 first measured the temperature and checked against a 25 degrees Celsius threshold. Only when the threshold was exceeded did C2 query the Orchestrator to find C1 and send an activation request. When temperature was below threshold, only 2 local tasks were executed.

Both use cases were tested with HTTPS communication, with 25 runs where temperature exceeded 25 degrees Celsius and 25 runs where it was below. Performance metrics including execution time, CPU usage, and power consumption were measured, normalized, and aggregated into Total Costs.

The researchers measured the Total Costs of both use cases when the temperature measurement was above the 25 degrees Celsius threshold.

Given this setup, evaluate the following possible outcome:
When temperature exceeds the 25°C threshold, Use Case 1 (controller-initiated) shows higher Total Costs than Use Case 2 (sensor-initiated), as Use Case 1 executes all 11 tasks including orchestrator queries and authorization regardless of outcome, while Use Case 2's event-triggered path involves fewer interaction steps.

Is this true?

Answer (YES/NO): NO